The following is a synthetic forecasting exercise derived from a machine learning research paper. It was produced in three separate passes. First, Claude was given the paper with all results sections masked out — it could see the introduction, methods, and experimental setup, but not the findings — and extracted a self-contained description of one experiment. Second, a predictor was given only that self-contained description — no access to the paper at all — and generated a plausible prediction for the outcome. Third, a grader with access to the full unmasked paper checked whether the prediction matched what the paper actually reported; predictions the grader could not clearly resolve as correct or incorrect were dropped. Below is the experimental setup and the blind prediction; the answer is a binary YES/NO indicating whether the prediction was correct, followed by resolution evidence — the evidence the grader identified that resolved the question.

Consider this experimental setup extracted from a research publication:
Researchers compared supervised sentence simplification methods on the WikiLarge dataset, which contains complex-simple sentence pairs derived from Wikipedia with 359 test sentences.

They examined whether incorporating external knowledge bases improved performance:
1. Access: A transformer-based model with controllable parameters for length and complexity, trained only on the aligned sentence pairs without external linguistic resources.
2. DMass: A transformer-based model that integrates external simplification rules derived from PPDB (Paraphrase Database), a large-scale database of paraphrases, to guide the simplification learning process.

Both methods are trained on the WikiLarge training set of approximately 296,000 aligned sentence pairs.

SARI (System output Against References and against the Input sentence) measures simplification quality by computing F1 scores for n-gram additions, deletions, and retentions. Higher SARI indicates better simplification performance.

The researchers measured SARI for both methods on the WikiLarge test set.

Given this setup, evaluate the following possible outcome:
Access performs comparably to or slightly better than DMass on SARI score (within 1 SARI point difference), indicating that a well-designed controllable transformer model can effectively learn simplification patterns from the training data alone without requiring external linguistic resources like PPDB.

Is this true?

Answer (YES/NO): NO